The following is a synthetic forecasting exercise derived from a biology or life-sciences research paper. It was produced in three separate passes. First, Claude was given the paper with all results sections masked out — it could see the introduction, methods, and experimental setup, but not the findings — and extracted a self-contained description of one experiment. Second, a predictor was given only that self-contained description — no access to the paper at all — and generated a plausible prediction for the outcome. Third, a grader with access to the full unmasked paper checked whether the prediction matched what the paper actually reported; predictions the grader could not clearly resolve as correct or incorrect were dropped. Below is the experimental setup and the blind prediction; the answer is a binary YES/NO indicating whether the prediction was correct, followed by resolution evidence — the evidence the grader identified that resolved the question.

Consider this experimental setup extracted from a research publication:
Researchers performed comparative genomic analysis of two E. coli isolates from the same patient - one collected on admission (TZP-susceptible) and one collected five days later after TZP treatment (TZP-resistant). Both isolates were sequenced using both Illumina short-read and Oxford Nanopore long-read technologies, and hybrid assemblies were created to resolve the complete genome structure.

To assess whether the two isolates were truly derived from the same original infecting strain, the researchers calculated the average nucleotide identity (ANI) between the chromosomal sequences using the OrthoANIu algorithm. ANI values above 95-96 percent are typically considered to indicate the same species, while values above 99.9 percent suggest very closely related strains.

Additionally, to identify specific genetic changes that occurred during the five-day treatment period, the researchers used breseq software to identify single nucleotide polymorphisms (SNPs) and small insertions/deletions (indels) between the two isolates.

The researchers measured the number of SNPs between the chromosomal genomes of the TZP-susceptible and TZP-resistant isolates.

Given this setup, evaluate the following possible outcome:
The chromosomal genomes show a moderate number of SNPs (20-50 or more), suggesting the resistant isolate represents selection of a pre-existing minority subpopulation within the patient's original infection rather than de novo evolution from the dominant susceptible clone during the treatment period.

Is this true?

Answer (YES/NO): NO